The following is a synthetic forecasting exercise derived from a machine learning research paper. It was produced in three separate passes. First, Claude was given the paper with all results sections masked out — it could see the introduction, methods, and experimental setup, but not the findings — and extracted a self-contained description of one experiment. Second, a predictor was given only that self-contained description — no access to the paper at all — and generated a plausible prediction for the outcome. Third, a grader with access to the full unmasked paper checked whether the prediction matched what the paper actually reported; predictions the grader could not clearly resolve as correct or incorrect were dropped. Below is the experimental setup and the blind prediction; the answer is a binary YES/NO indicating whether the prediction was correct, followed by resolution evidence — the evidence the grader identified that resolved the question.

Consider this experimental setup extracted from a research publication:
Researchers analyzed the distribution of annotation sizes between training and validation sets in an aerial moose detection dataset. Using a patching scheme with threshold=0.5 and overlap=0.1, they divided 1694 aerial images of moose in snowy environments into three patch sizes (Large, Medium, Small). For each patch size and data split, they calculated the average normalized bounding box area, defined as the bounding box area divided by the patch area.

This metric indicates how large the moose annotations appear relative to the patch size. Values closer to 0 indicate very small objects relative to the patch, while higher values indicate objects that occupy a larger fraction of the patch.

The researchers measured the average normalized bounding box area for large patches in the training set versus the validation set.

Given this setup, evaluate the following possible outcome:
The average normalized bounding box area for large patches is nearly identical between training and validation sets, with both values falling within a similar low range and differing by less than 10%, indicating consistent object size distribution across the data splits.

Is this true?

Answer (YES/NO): NO